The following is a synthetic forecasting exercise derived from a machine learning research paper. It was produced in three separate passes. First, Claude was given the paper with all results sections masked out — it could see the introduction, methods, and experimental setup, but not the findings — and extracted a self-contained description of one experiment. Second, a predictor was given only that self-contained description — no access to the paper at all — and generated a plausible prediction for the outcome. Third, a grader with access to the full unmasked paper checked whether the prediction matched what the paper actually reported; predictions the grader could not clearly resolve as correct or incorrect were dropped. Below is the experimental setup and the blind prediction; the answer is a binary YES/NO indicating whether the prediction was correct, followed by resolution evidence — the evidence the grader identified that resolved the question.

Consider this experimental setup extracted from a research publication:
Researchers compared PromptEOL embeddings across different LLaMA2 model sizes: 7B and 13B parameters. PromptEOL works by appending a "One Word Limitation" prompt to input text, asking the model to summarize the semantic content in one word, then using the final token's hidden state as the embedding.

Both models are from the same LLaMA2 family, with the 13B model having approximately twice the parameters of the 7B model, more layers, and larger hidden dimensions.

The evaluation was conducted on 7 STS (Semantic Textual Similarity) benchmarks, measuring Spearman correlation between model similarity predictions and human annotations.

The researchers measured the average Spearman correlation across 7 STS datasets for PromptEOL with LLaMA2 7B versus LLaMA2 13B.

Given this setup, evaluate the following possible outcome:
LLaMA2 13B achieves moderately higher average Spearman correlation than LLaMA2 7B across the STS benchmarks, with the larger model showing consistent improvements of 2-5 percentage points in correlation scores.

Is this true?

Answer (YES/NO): NO